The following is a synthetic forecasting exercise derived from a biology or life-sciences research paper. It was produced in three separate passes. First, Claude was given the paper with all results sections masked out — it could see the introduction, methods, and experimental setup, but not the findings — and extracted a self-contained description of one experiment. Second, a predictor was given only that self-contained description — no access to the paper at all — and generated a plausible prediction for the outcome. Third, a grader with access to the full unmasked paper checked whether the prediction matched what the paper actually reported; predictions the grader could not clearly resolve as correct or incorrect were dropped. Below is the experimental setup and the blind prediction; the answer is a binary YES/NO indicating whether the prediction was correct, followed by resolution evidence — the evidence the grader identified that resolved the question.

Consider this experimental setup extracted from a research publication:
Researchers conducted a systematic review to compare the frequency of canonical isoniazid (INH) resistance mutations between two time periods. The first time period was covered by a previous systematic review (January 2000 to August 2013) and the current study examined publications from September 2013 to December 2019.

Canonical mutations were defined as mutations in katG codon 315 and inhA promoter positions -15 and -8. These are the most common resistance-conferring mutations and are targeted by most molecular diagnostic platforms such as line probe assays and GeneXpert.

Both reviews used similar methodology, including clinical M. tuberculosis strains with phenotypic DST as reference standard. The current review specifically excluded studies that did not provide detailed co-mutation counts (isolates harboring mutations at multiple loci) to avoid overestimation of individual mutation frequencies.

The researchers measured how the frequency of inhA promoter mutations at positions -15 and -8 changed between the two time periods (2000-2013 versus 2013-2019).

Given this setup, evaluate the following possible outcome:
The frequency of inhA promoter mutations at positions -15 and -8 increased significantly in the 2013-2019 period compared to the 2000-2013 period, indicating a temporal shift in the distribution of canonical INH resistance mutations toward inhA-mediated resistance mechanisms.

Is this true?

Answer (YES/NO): NO